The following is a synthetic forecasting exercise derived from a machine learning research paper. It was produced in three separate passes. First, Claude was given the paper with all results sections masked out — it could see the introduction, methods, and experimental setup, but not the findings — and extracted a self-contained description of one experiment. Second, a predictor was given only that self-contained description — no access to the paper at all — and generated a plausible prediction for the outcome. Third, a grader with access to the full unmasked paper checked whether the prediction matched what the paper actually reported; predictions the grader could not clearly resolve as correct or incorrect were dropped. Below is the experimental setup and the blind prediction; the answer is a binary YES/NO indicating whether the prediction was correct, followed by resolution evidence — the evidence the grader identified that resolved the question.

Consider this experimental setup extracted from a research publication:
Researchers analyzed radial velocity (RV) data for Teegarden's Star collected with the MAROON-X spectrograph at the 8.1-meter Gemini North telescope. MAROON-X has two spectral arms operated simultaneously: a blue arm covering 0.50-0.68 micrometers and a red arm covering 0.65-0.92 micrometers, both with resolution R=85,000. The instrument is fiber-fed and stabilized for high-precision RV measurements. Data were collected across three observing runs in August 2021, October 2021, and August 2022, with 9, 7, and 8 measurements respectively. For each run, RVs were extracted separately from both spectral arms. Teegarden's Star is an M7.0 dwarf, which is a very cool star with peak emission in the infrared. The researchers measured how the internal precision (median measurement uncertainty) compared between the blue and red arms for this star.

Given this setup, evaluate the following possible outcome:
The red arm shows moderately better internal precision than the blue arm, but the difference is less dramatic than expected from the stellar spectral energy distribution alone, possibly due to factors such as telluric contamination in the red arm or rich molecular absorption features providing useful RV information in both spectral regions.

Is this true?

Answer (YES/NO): NO